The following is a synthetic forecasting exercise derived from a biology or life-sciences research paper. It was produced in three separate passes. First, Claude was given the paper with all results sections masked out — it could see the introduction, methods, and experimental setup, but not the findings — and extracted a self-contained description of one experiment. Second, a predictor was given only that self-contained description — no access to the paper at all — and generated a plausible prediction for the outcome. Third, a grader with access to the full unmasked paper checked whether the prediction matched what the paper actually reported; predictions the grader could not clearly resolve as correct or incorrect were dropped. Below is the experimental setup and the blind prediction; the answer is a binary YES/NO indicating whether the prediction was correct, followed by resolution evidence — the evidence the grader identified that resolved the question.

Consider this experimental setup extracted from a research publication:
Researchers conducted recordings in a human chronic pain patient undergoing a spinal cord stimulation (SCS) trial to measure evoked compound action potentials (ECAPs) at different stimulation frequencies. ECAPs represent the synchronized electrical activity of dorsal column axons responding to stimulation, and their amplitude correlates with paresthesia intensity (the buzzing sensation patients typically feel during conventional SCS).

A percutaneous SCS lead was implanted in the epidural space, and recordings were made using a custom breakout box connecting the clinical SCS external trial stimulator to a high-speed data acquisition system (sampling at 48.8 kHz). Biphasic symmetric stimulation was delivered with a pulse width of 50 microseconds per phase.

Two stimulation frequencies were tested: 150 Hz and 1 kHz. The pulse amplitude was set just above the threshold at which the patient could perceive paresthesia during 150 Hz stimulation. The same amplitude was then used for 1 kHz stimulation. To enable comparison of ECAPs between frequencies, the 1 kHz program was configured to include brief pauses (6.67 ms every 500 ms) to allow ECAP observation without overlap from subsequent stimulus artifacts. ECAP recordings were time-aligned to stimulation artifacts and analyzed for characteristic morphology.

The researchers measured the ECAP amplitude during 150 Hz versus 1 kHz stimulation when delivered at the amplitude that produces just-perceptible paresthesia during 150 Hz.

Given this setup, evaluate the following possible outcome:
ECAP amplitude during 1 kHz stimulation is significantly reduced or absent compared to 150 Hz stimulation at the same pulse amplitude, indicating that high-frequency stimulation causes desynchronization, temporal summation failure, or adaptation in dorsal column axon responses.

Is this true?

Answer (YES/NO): YES